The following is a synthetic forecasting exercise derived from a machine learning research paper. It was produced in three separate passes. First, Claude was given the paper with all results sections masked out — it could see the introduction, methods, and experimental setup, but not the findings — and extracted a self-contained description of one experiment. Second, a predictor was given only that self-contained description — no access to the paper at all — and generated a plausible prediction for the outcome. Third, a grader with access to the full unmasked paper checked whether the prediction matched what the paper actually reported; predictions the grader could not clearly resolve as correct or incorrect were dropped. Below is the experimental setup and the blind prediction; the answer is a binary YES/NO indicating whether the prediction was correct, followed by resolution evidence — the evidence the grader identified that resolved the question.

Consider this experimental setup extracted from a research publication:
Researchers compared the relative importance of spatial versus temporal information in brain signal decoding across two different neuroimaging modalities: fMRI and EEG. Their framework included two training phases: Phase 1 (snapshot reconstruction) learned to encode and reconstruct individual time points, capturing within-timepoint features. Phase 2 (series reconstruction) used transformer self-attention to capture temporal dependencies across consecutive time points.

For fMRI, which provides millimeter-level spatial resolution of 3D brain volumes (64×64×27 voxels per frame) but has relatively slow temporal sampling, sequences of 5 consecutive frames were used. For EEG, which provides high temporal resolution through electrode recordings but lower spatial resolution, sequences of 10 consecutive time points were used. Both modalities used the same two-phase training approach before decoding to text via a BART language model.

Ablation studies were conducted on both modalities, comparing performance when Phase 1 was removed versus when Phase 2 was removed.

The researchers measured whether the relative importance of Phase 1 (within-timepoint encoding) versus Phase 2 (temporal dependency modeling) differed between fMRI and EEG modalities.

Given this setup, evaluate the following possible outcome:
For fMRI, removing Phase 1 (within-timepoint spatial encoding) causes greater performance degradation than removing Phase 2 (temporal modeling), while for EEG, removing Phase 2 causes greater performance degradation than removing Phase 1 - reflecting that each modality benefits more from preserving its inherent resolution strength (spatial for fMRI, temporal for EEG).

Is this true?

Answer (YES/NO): NO